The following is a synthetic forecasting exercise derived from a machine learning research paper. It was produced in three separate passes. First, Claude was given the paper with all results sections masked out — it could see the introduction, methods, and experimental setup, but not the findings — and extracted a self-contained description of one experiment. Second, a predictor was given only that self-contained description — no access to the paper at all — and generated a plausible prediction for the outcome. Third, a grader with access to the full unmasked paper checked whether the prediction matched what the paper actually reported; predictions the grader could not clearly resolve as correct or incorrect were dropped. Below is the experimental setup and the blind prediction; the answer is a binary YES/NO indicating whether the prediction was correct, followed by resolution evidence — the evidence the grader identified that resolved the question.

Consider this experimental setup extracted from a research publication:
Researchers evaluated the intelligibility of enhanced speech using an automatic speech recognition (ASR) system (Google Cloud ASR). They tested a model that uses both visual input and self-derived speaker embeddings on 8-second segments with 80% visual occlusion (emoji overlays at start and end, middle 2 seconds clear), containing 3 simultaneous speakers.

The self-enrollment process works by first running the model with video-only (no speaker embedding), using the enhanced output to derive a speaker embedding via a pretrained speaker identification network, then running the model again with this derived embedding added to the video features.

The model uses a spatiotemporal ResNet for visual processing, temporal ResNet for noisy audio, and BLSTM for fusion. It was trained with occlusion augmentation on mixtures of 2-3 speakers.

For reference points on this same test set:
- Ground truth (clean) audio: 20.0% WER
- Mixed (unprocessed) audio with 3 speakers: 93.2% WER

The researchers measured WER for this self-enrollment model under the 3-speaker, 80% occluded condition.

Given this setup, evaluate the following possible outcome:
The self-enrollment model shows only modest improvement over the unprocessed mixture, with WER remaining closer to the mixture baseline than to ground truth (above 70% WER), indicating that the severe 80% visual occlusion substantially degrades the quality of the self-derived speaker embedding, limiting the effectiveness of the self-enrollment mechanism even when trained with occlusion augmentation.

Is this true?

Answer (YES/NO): NO